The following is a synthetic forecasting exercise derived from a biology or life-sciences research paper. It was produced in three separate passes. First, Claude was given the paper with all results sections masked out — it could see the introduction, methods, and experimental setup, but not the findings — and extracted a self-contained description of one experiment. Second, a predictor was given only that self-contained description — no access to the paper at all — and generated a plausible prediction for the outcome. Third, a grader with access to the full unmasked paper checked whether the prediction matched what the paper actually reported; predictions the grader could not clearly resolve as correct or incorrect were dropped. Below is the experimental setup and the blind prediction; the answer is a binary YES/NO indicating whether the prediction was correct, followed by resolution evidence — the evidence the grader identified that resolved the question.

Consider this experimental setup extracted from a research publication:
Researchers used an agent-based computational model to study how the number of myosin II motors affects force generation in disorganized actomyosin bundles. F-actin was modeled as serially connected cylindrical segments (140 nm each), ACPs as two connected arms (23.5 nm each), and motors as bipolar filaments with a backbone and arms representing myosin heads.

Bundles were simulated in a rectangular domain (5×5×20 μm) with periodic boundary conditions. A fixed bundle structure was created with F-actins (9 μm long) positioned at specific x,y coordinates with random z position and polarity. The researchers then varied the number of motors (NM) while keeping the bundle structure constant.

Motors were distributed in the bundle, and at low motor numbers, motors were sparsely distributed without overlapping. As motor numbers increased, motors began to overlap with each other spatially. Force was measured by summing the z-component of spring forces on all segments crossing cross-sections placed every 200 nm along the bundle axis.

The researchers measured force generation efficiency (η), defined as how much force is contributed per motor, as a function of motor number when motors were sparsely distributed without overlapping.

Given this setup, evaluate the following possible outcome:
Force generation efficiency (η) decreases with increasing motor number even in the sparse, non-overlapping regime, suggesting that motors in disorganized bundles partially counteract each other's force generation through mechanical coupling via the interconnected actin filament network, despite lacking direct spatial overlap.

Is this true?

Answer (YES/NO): NO